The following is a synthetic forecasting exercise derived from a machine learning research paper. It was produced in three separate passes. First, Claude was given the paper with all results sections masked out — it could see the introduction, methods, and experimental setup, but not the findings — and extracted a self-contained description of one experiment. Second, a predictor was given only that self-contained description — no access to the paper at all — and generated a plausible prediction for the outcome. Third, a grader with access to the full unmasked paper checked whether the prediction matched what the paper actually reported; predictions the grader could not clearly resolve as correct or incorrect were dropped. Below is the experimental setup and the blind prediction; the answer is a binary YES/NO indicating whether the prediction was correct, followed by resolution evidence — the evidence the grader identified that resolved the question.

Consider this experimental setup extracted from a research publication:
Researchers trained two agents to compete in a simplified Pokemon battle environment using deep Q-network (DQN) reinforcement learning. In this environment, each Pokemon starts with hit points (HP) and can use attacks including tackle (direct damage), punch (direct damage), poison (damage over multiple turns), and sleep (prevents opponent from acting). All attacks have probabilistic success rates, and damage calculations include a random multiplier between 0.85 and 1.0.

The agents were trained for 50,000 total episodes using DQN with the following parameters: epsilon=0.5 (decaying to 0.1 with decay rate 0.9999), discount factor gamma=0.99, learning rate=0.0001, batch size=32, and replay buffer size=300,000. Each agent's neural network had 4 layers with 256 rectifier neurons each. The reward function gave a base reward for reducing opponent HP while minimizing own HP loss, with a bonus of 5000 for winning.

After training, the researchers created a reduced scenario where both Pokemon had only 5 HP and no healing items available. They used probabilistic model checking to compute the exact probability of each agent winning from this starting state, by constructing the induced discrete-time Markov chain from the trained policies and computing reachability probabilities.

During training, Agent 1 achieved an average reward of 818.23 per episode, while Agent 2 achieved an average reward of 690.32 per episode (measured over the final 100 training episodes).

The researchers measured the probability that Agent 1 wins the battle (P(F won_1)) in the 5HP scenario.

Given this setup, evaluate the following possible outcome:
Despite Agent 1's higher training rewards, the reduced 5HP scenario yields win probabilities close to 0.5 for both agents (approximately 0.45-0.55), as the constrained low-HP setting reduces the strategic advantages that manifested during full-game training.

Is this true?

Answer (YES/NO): NO